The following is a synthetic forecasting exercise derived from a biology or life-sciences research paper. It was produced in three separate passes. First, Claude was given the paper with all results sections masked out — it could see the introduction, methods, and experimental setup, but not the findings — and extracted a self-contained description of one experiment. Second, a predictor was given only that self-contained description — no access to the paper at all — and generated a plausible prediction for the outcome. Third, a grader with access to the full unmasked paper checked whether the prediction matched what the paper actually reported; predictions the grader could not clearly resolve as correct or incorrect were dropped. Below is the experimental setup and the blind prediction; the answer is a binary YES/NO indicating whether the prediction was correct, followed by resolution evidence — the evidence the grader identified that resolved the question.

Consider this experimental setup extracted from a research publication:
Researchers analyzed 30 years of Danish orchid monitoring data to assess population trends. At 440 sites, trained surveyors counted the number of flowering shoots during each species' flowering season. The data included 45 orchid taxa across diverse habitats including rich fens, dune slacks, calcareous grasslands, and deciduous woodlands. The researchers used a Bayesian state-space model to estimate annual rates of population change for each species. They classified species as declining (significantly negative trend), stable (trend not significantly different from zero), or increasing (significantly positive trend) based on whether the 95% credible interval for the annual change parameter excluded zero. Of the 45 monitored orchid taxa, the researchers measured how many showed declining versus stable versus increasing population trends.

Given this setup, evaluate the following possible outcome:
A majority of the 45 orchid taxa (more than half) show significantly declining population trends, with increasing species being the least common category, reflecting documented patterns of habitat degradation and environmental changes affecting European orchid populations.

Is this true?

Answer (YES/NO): NO